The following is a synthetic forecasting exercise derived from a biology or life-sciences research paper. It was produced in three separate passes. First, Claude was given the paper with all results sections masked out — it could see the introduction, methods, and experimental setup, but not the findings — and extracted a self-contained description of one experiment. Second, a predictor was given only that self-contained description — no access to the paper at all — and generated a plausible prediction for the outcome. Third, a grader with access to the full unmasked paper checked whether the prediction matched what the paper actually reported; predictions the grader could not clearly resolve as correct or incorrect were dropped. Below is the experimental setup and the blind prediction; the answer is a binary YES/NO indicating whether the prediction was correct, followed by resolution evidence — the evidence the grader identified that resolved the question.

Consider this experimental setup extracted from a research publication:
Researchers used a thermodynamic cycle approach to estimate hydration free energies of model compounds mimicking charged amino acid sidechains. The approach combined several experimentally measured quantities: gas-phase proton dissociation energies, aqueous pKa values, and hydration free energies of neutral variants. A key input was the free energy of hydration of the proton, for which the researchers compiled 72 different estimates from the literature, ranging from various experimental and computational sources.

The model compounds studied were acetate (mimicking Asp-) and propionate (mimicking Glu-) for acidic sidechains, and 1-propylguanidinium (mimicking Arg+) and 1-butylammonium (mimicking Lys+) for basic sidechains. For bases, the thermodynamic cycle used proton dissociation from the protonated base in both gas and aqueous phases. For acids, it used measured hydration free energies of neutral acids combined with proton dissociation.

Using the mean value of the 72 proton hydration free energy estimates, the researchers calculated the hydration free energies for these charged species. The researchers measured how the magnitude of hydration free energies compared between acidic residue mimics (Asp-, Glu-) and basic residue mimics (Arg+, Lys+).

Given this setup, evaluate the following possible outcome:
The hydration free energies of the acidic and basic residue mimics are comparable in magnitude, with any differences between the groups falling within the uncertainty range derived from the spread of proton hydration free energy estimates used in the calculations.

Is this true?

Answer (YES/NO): NO